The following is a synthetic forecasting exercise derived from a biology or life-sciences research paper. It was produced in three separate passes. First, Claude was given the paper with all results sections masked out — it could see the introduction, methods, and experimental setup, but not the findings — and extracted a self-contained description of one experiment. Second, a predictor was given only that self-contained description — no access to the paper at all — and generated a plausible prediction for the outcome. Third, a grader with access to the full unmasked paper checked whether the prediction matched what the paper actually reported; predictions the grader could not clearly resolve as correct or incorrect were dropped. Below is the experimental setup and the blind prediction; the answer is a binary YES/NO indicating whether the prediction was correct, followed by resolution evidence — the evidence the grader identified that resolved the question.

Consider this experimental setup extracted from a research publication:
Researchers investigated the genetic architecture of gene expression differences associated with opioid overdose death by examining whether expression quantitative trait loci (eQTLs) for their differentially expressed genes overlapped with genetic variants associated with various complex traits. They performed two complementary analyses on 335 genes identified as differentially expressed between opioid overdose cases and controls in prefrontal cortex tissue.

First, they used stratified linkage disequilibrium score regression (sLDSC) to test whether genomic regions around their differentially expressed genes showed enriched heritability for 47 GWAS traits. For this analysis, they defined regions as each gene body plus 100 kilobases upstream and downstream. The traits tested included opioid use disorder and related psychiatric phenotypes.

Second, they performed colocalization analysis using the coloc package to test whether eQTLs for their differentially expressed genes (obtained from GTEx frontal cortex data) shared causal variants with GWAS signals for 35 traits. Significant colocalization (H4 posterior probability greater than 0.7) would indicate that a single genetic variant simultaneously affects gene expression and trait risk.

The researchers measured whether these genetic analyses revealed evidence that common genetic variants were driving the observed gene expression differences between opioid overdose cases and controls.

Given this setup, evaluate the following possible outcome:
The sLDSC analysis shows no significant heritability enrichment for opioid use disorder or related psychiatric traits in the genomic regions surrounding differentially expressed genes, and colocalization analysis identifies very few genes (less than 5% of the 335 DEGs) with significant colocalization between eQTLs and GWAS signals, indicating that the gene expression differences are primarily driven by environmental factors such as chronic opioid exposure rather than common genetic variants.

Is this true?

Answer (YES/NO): YES